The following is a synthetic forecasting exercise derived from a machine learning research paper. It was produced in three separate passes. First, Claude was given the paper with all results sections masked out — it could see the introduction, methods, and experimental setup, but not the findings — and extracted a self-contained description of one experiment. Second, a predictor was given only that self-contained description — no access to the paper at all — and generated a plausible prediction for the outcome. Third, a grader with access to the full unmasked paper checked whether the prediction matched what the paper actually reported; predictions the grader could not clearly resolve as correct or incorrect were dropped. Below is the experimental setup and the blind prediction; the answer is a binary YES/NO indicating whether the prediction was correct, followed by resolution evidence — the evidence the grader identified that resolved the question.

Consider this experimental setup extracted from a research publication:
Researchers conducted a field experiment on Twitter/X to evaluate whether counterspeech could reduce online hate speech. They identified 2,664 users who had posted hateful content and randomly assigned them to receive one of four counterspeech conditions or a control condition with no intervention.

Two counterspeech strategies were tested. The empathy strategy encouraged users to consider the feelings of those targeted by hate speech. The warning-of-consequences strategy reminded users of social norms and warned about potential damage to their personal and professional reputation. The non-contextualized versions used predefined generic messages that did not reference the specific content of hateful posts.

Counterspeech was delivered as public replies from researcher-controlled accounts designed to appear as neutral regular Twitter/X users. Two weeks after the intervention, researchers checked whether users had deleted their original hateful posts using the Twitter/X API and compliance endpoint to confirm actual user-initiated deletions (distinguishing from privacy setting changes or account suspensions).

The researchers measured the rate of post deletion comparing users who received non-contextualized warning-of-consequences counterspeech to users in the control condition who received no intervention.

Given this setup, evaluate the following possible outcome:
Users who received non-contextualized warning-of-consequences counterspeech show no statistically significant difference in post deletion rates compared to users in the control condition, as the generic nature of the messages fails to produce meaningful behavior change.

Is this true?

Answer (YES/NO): YES